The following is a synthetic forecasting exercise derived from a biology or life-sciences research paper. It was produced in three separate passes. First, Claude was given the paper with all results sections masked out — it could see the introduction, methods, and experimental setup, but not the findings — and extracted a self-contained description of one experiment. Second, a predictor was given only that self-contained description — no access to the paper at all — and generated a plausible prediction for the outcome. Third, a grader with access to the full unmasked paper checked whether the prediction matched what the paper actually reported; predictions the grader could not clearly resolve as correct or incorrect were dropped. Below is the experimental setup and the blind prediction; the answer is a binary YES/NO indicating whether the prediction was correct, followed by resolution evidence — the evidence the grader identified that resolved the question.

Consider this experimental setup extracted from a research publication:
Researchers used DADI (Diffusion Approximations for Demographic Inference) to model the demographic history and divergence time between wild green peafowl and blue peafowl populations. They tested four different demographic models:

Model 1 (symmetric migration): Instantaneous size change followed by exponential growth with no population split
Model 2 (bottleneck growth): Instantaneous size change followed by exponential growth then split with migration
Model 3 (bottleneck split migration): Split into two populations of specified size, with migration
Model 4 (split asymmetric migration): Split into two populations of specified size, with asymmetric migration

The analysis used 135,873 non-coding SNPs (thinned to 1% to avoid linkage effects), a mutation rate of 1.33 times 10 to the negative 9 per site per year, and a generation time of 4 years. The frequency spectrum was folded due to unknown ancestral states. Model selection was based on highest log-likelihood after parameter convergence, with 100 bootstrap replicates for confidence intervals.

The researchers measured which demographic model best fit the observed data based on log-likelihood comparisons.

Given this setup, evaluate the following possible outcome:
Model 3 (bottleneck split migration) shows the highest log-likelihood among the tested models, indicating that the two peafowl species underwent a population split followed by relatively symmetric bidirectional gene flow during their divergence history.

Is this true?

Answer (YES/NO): NO